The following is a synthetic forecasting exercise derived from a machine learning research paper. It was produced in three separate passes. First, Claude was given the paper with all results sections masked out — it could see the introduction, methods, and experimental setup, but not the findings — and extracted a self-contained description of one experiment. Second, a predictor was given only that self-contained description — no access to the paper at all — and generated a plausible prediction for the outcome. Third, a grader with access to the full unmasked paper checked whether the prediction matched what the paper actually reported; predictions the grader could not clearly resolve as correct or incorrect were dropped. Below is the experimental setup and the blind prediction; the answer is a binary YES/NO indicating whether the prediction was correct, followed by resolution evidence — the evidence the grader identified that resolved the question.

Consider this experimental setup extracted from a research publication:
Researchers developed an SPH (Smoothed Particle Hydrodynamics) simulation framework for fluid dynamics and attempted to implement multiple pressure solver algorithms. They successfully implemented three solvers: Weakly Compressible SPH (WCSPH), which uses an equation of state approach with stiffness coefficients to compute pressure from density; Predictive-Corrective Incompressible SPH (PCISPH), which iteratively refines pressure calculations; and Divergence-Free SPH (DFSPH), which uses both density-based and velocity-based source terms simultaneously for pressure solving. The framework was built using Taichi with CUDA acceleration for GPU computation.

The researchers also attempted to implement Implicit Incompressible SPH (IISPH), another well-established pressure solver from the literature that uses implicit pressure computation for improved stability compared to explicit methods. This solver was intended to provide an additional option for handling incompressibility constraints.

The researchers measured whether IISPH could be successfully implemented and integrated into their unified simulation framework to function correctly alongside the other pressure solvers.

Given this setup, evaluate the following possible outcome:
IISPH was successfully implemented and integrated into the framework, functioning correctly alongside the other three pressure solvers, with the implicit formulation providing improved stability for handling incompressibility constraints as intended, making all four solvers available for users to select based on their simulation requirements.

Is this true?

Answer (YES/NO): NO